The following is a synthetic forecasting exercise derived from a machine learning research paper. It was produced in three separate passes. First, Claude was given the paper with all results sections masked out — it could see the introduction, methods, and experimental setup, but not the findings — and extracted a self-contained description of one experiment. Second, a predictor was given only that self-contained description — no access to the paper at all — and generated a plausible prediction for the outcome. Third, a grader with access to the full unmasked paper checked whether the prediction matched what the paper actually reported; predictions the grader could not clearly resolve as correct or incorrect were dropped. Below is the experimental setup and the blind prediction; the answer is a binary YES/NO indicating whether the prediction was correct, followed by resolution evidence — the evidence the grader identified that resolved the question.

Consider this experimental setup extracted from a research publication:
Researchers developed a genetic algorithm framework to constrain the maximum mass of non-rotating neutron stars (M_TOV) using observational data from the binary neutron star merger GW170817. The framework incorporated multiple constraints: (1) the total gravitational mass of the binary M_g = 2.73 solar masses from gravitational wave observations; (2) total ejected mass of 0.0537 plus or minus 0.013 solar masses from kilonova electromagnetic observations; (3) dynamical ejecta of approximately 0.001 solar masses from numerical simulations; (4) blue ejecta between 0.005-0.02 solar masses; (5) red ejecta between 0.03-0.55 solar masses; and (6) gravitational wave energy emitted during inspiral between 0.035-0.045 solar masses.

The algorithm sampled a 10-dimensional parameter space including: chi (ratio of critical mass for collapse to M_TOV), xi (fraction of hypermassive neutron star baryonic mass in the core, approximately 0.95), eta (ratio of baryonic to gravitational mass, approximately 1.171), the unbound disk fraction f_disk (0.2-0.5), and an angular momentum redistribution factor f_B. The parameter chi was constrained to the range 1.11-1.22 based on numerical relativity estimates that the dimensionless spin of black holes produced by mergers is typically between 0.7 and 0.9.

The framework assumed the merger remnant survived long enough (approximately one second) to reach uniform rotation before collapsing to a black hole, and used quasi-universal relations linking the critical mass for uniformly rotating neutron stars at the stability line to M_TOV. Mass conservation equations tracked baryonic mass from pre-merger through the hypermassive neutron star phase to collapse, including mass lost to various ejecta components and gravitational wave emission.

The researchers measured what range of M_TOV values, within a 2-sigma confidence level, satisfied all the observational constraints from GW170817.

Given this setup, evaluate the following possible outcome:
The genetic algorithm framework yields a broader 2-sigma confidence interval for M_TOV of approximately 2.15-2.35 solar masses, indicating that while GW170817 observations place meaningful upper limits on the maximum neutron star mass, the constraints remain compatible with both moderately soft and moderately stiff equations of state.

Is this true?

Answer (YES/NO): NO